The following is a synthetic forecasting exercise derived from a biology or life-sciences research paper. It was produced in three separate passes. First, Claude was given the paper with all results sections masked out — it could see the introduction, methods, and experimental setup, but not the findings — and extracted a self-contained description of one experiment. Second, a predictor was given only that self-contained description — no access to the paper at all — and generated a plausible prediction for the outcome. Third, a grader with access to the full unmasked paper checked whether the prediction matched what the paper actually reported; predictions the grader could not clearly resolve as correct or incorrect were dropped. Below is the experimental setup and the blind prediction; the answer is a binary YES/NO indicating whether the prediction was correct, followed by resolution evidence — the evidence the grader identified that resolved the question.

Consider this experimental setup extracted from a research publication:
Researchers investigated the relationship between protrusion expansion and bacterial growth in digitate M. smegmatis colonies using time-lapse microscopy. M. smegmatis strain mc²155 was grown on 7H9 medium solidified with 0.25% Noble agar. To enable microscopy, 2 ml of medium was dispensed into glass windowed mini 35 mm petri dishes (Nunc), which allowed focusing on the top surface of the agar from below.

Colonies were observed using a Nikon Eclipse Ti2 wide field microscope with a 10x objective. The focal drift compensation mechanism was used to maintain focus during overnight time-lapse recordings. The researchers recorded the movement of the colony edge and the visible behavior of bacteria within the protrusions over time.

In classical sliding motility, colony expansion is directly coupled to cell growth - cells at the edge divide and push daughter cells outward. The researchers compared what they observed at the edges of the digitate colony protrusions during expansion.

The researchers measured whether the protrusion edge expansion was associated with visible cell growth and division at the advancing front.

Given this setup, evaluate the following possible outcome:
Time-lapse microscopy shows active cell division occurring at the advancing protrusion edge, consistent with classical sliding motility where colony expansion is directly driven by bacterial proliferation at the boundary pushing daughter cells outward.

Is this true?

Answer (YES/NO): NO